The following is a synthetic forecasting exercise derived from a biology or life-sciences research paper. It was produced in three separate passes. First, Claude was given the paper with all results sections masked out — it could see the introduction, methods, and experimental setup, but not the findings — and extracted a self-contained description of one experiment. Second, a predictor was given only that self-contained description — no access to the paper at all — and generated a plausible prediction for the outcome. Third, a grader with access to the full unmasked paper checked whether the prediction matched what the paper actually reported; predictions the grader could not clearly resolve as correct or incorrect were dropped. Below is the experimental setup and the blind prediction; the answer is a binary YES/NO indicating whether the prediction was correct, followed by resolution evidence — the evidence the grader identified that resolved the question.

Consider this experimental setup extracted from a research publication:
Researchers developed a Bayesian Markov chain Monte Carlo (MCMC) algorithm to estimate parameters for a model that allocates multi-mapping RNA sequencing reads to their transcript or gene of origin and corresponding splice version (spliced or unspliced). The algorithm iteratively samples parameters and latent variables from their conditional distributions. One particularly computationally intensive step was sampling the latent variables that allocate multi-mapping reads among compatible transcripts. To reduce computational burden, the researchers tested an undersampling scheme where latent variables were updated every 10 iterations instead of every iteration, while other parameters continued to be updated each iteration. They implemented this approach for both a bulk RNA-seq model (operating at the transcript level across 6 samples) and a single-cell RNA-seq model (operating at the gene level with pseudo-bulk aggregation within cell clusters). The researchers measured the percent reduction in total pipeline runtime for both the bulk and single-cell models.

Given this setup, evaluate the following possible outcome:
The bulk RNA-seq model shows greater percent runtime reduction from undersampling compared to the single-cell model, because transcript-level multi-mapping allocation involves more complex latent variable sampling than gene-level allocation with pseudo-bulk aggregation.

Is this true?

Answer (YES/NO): YES